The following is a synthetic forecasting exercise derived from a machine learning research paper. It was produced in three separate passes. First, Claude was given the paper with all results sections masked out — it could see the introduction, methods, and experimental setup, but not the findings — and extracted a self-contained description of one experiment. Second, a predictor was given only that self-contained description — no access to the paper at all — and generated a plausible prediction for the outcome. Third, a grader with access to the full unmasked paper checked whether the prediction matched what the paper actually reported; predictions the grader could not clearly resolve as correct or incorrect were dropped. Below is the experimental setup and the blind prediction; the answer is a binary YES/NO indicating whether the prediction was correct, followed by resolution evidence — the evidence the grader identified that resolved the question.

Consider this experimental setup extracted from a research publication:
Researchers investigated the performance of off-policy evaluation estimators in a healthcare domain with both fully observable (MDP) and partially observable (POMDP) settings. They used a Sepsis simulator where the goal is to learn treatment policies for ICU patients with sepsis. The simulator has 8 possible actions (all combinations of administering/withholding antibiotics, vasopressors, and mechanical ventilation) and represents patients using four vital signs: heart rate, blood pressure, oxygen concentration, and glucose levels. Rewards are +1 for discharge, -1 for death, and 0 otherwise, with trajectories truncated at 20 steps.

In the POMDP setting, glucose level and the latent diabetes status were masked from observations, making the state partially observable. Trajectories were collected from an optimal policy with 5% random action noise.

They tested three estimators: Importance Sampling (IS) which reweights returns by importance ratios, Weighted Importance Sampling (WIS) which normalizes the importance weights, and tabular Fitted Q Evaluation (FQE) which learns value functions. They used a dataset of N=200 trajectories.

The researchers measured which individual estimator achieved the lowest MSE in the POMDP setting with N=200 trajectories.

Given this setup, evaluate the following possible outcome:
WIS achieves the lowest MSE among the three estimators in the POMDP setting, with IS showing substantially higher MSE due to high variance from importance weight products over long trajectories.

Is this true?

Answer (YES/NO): NO